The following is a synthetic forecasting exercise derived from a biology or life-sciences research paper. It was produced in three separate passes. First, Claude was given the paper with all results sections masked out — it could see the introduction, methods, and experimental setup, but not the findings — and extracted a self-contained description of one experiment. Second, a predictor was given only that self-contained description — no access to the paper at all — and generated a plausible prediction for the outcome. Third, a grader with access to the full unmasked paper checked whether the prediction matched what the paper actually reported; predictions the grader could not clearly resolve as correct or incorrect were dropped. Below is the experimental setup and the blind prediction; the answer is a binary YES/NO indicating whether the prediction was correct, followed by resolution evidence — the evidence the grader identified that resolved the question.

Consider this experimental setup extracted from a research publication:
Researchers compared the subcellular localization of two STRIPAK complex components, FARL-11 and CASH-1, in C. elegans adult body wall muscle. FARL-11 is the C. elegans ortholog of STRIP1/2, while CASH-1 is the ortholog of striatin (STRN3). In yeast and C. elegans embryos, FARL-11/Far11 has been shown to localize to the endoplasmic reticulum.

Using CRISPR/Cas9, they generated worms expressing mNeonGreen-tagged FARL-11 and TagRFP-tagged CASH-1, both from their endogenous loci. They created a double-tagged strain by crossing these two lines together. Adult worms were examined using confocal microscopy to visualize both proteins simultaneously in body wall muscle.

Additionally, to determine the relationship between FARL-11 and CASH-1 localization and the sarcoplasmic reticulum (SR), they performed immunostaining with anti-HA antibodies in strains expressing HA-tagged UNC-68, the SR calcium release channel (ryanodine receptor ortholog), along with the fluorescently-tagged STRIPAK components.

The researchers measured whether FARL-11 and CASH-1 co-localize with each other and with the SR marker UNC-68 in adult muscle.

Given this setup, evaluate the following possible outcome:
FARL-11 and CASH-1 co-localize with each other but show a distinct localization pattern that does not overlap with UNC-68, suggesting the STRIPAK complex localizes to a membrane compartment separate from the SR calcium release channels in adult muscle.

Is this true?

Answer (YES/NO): NO